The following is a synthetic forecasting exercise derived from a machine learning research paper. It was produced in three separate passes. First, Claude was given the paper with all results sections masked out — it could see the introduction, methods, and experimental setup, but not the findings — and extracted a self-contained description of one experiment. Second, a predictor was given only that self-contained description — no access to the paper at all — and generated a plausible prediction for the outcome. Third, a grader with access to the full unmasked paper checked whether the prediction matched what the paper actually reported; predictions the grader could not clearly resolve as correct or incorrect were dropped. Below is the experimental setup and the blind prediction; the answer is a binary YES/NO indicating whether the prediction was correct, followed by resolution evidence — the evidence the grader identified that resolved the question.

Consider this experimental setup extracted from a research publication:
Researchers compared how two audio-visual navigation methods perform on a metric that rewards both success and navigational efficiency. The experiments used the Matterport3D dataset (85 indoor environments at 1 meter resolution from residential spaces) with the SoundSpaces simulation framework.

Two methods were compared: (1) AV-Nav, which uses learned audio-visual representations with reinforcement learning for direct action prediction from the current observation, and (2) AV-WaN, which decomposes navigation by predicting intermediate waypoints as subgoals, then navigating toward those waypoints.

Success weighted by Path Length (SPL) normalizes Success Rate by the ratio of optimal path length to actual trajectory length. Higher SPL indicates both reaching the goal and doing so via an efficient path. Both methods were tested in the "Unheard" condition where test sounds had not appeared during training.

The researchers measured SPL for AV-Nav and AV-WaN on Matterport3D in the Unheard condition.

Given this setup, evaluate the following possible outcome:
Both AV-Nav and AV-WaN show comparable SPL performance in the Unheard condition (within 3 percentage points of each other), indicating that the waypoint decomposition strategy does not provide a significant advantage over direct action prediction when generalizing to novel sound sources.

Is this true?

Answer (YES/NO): NO